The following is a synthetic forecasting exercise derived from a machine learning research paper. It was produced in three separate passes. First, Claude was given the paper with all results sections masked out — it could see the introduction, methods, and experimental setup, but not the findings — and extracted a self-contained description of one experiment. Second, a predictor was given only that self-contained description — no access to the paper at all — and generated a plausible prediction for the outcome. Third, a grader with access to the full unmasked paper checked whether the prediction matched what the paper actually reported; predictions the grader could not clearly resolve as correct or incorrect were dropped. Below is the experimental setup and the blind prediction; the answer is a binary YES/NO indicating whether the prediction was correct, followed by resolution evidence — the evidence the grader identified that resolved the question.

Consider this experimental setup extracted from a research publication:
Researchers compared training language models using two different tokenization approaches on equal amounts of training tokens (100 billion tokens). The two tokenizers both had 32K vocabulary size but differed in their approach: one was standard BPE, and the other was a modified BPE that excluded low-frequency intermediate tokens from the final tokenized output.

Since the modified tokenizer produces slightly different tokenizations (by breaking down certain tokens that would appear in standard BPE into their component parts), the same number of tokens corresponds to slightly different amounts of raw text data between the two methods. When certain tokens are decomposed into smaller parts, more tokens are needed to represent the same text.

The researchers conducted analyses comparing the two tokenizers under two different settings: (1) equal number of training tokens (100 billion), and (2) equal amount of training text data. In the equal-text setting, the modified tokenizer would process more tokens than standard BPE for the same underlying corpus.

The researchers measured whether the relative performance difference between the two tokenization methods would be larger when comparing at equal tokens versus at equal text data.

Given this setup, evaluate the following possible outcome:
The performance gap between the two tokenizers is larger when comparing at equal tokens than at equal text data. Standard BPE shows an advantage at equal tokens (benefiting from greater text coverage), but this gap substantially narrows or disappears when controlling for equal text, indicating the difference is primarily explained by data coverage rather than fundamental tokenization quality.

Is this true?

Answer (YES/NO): NO